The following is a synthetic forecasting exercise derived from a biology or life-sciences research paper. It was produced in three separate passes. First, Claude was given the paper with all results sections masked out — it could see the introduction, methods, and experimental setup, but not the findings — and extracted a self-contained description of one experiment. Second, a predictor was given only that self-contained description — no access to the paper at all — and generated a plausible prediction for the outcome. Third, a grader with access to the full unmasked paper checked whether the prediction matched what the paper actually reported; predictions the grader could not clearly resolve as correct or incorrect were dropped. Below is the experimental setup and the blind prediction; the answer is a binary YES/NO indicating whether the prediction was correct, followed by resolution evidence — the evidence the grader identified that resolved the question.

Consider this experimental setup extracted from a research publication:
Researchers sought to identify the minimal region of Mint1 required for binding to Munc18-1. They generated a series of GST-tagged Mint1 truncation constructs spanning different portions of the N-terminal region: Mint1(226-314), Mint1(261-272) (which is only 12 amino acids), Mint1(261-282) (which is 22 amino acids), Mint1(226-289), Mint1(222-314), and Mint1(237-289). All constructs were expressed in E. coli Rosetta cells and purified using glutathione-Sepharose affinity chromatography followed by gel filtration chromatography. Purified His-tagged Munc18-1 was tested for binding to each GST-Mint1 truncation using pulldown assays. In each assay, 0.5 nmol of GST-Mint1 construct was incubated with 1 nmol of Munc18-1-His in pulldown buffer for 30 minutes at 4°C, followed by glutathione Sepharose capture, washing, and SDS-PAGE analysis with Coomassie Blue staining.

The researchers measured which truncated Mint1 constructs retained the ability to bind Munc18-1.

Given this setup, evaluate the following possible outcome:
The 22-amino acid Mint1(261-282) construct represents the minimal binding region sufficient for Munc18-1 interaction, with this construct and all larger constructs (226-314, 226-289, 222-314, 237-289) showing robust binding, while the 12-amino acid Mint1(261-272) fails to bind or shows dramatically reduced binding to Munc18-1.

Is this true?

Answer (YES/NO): YES